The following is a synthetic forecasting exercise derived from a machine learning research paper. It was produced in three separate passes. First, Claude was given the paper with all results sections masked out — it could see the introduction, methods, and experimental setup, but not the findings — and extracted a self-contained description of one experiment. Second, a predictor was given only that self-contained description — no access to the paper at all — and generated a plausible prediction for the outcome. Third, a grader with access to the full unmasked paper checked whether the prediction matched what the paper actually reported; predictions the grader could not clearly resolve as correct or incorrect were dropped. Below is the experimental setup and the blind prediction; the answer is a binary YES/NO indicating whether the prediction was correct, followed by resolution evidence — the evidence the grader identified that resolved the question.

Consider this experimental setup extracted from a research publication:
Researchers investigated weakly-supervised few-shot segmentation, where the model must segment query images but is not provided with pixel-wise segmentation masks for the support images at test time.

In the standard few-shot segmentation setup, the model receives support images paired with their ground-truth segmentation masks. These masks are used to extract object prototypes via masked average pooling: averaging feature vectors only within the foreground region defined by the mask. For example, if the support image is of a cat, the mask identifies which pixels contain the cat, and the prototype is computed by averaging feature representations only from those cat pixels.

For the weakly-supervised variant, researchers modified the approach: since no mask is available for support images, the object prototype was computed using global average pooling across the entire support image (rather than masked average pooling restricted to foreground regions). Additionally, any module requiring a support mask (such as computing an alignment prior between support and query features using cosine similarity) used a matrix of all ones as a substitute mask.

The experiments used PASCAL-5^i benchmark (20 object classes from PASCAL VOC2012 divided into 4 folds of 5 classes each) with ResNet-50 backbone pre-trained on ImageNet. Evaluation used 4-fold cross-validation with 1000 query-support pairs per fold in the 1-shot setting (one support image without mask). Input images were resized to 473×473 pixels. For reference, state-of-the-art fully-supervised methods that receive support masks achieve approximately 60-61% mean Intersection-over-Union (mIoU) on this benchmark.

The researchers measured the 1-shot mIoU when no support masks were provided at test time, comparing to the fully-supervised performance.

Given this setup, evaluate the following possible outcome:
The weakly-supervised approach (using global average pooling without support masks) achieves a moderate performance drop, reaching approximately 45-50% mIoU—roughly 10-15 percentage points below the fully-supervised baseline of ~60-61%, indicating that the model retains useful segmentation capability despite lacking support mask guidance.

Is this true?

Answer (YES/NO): NO